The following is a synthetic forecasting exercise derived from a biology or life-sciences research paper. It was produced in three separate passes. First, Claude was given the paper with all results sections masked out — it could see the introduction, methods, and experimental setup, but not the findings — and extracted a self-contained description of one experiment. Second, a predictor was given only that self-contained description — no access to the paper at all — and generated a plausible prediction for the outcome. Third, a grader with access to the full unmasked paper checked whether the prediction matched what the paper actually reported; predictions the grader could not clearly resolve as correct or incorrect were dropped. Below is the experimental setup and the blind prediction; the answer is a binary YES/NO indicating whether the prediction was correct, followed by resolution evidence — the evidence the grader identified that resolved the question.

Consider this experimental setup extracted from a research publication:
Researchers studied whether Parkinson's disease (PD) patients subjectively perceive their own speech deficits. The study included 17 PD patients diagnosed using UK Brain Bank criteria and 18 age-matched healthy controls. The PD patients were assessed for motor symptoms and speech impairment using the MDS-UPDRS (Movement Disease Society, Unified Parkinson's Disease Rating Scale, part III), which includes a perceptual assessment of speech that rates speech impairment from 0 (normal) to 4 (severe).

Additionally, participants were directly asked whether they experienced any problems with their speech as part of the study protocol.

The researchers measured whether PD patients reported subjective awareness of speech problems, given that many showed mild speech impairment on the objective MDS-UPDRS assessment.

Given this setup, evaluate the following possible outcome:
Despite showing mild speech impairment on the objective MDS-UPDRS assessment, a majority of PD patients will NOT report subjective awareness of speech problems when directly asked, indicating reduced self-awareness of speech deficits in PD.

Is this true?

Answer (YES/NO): YES